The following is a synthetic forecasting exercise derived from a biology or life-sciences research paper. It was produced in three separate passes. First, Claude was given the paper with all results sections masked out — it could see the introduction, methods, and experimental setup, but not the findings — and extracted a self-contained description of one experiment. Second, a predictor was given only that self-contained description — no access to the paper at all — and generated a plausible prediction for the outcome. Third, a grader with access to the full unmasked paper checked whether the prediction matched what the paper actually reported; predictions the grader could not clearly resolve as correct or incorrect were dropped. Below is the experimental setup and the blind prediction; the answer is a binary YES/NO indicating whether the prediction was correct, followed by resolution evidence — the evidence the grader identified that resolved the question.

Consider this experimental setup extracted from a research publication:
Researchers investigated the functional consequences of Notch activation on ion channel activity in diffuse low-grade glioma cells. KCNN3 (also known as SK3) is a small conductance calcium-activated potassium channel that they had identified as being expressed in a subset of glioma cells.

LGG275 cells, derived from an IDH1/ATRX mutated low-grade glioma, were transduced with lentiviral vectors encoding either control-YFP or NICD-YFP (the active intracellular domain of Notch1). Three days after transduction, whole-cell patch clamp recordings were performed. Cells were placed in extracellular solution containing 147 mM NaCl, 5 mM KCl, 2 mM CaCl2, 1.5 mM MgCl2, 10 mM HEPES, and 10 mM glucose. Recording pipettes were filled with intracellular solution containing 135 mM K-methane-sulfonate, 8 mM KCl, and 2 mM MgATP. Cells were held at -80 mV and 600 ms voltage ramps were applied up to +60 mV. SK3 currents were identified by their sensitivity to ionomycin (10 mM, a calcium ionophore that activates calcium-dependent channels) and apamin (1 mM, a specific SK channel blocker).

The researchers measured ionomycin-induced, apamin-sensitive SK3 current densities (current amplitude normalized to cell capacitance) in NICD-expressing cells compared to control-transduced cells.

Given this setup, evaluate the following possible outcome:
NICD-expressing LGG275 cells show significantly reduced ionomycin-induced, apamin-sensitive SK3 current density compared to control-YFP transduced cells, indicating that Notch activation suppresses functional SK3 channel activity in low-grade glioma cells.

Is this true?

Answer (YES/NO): NO